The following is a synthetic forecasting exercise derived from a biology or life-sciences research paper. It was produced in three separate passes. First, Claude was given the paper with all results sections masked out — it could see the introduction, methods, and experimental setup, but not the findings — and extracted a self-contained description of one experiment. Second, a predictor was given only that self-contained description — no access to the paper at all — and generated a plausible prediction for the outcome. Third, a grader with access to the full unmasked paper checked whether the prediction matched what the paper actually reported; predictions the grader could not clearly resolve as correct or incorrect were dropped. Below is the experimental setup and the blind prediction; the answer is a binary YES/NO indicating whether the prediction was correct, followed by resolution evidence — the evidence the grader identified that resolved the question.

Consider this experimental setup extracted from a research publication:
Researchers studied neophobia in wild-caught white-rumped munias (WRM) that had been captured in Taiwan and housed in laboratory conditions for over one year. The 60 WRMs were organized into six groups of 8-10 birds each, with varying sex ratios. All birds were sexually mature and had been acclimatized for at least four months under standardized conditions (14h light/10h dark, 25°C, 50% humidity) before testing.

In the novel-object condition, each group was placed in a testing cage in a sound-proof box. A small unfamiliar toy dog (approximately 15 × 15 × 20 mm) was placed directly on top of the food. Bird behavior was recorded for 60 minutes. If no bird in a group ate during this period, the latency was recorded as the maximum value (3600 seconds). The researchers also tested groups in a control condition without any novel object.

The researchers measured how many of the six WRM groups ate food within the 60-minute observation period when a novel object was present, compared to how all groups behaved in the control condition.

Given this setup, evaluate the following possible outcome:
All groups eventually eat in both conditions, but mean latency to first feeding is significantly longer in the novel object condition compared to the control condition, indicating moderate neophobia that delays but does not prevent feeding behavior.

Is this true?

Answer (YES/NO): NO